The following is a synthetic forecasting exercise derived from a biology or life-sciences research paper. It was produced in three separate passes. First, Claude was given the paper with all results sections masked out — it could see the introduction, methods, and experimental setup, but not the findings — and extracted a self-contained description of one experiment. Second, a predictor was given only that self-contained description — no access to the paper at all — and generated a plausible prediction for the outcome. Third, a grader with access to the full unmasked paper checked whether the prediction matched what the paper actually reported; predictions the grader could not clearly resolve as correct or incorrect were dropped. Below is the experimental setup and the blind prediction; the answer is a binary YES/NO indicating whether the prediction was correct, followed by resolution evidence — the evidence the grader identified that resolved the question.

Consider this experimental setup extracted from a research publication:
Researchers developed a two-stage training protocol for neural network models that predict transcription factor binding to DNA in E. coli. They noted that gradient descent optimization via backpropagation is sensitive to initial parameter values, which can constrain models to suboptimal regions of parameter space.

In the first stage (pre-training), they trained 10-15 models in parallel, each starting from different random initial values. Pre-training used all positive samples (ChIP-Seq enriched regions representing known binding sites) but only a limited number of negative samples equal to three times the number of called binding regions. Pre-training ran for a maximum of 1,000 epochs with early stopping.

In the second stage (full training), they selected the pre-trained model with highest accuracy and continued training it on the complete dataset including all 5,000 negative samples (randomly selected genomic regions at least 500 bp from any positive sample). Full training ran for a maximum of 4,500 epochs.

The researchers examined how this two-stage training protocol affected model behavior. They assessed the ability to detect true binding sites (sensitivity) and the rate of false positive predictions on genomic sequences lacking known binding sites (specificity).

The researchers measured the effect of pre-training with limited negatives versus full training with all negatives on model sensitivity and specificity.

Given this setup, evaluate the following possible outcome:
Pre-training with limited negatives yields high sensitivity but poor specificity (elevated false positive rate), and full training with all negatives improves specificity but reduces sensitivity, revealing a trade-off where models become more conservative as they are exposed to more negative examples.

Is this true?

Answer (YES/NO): NO